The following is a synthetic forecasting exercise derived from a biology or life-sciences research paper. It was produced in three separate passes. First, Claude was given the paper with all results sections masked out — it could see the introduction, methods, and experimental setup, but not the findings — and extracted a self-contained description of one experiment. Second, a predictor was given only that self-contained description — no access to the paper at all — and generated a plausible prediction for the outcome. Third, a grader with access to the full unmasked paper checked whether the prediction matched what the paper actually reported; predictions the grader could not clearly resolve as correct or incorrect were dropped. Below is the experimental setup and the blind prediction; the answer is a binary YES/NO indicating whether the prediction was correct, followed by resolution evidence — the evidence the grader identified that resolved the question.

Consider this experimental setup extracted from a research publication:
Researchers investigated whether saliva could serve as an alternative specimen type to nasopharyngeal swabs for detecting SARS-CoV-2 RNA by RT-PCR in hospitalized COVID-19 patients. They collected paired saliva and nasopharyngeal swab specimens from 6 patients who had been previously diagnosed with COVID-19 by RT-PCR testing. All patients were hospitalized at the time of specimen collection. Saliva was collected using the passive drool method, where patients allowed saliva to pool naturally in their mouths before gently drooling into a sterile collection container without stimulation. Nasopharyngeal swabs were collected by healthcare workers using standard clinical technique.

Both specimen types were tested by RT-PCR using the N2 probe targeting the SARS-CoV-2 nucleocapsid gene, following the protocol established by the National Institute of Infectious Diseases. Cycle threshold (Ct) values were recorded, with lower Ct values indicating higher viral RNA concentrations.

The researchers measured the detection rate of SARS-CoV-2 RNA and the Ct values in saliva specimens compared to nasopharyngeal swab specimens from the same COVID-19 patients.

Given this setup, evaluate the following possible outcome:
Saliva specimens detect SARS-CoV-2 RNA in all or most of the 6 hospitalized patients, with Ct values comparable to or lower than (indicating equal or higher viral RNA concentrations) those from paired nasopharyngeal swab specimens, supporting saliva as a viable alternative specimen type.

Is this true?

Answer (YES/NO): NO